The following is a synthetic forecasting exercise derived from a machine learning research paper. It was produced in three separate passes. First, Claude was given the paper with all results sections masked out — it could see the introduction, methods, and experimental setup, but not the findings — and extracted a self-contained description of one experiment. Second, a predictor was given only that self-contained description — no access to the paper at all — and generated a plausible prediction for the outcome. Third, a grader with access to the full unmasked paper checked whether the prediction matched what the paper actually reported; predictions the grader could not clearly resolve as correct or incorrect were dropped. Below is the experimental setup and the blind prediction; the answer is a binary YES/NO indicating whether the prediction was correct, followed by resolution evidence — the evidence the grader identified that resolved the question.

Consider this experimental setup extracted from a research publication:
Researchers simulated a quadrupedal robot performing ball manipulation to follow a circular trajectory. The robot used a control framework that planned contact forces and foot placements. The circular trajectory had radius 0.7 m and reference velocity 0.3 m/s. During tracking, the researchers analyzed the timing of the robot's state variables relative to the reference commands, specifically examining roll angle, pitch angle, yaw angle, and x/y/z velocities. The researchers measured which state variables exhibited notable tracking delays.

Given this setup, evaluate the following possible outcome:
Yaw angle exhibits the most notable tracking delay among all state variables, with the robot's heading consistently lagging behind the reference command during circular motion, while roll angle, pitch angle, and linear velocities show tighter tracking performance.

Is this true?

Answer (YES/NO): NO